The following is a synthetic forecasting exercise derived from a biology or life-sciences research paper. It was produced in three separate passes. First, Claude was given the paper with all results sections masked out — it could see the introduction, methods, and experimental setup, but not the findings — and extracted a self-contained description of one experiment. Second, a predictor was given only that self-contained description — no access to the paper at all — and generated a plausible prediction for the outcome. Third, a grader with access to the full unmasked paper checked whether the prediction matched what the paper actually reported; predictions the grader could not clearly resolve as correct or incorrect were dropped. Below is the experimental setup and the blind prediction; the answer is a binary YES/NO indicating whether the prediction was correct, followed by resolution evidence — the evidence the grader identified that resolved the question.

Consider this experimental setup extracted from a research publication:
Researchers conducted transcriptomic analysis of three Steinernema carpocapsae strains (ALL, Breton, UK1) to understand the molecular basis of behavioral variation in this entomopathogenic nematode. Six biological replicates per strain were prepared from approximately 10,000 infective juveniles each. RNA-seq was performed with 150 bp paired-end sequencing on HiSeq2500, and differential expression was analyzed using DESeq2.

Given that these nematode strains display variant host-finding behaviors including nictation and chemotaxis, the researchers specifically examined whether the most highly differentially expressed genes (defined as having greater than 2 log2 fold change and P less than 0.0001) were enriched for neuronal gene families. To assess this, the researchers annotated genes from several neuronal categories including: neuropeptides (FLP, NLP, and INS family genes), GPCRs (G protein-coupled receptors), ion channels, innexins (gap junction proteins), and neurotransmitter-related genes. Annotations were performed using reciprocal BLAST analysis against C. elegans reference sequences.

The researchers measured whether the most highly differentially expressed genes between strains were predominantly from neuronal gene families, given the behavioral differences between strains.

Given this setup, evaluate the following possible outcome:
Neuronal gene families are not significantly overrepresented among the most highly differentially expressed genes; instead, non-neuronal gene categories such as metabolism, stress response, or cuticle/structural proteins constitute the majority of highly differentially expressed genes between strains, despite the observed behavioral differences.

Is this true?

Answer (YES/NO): YES